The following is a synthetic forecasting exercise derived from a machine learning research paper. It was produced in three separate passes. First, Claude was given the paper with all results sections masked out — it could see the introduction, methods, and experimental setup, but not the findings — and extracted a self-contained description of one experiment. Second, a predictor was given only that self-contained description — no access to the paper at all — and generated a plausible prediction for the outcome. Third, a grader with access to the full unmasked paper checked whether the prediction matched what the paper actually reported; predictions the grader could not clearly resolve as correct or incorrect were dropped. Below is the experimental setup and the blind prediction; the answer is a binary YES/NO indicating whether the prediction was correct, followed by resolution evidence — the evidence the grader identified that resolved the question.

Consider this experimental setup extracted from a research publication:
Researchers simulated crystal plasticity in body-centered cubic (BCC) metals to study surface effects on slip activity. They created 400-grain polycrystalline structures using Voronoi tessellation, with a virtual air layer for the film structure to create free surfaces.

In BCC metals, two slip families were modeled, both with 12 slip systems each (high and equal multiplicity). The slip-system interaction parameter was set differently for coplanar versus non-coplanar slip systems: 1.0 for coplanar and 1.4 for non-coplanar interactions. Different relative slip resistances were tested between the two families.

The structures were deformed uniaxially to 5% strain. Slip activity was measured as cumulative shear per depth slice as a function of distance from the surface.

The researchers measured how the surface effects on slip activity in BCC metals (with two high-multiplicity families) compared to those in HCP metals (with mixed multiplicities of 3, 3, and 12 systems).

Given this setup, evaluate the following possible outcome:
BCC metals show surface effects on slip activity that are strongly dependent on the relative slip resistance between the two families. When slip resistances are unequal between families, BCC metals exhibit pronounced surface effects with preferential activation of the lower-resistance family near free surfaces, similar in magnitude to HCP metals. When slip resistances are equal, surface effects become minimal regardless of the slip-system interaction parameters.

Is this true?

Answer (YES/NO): NO